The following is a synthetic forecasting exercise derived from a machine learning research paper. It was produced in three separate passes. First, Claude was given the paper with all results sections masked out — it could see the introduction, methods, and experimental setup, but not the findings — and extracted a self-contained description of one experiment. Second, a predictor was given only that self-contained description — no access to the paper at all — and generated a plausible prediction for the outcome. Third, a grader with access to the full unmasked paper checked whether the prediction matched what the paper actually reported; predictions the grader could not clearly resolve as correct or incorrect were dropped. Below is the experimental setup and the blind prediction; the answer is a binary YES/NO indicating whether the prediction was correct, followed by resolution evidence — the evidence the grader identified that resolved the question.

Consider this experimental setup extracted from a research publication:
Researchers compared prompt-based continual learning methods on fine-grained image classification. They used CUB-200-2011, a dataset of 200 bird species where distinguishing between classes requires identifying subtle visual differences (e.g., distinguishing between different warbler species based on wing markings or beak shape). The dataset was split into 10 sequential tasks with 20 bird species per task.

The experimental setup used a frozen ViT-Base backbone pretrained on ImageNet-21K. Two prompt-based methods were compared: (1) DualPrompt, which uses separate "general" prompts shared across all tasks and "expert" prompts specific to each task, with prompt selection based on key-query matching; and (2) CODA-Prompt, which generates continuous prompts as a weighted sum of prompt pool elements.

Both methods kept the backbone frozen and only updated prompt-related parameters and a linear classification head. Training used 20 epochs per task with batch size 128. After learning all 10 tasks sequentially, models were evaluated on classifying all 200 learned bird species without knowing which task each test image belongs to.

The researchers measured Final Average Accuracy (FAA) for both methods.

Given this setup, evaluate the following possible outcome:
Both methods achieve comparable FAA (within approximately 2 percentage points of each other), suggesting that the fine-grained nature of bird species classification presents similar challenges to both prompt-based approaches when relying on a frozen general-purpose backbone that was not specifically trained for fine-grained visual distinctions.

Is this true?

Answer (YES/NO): NO